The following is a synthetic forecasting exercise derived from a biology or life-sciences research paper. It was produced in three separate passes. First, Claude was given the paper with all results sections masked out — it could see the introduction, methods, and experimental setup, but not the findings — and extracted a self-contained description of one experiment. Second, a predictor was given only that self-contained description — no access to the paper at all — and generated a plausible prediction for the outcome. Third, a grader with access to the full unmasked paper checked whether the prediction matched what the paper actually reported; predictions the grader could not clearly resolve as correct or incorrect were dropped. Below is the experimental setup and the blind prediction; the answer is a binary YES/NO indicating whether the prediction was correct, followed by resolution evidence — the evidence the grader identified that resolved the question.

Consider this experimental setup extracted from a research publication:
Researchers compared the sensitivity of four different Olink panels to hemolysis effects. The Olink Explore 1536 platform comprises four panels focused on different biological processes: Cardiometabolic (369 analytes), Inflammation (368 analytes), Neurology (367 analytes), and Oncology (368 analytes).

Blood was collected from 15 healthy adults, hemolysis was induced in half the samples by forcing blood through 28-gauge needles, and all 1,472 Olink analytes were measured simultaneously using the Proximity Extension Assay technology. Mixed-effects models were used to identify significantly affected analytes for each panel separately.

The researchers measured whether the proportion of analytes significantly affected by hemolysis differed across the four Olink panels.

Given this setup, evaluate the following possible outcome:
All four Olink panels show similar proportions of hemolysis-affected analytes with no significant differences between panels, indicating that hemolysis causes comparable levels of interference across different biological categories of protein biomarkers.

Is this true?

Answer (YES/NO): NO